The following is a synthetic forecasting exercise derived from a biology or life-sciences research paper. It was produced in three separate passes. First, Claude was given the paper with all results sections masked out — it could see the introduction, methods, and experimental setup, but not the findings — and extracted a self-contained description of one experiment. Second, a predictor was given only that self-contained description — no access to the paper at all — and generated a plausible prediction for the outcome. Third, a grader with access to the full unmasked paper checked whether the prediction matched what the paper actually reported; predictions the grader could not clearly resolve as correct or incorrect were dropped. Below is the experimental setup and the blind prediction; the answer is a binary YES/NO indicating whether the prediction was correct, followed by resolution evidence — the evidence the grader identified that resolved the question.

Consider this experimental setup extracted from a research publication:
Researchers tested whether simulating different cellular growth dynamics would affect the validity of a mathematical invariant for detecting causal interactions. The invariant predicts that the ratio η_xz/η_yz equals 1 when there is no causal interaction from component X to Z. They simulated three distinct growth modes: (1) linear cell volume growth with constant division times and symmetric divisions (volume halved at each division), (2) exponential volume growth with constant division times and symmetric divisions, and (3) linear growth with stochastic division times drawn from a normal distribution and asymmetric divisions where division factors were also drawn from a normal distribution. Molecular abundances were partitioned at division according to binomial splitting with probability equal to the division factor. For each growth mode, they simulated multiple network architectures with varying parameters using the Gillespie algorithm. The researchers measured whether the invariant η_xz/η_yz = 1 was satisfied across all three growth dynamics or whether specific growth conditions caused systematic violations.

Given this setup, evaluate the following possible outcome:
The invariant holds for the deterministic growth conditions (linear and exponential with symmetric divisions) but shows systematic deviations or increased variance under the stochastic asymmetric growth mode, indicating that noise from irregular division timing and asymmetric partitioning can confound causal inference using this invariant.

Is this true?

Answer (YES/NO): NO